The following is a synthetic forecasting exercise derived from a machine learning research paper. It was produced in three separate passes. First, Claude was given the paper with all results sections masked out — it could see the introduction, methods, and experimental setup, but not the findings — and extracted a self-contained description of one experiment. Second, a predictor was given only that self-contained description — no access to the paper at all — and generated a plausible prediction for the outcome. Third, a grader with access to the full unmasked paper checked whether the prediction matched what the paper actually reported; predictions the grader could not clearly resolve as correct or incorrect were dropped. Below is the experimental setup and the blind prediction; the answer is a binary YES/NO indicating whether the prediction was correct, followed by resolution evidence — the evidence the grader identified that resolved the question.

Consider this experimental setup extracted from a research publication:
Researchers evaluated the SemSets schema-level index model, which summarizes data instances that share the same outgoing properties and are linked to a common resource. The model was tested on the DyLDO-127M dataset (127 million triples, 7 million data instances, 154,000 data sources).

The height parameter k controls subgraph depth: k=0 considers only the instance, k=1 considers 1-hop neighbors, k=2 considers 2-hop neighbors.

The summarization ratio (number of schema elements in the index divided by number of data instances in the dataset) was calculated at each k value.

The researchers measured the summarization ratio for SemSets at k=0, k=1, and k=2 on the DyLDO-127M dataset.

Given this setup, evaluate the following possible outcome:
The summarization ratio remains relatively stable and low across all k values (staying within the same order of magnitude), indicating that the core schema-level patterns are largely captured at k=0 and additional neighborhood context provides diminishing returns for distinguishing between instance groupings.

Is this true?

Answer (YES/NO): NO